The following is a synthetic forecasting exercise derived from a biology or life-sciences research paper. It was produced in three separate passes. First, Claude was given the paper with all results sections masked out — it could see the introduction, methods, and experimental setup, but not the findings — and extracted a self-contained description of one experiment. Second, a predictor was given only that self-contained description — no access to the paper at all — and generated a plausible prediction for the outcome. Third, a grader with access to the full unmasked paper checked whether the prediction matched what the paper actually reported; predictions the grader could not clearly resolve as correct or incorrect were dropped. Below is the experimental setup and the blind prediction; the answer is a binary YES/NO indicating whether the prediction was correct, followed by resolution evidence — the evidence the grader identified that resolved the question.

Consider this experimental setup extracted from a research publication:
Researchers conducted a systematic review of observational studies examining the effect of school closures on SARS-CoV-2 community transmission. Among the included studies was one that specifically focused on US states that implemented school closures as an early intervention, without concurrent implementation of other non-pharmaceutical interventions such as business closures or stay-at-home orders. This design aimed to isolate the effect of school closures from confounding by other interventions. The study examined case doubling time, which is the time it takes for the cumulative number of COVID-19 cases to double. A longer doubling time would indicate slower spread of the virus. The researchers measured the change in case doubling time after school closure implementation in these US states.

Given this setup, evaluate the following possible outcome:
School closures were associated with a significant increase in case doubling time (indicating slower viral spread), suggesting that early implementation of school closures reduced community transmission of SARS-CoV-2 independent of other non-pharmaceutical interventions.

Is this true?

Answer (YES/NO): YES